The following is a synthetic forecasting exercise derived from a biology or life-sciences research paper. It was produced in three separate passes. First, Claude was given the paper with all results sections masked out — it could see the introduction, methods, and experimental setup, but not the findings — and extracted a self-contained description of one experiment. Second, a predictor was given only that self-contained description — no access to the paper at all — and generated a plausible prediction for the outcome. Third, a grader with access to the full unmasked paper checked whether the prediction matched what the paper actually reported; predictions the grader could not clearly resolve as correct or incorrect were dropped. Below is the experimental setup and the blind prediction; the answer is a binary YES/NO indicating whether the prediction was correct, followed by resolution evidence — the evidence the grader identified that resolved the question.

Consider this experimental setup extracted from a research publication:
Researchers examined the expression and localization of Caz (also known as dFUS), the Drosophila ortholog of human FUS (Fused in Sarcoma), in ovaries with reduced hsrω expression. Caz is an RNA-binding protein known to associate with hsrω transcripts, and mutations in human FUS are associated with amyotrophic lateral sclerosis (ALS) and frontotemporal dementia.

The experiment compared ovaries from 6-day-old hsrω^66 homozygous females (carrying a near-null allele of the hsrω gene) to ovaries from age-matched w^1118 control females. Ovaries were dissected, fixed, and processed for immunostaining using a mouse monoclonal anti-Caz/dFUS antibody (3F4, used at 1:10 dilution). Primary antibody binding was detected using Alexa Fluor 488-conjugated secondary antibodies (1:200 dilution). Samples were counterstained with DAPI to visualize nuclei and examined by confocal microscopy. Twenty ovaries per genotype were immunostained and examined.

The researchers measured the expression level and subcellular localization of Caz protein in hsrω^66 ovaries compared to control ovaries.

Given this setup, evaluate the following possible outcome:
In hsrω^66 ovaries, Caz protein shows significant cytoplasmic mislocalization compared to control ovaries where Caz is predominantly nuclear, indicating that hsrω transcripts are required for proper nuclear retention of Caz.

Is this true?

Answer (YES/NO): NO